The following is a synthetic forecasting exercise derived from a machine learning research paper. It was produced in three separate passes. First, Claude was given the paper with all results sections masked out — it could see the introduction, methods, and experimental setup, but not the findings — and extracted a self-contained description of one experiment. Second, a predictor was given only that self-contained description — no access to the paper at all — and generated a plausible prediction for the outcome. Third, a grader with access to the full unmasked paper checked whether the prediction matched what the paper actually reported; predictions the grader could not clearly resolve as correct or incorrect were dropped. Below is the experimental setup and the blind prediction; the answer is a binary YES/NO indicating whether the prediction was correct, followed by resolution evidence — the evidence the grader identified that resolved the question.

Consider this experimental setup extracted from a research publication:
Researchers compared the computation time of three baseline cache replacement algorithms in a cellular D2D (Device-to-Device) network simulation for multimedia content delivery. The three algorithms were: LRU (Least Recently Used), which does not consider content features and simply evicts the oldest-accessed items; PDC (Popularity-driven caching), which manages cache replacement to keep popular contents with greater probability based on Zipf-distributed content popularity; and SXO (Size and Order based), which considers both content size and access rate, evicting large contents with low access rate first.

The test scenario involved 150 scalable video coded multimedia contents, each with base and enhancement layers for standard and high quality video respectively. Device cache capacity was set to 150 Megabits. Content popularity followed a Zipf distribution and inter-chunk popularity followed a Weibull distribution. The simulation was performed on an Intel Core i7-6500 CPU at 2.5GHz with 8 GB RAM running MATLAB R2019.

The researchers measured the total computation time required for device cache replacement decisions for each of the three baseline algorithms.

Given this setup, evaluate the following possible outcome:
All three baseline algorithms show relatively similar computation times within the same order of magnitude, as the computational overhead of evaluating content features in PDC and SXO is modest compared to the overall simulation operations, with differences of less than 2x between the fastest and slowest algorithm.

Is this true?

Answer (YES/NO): YES